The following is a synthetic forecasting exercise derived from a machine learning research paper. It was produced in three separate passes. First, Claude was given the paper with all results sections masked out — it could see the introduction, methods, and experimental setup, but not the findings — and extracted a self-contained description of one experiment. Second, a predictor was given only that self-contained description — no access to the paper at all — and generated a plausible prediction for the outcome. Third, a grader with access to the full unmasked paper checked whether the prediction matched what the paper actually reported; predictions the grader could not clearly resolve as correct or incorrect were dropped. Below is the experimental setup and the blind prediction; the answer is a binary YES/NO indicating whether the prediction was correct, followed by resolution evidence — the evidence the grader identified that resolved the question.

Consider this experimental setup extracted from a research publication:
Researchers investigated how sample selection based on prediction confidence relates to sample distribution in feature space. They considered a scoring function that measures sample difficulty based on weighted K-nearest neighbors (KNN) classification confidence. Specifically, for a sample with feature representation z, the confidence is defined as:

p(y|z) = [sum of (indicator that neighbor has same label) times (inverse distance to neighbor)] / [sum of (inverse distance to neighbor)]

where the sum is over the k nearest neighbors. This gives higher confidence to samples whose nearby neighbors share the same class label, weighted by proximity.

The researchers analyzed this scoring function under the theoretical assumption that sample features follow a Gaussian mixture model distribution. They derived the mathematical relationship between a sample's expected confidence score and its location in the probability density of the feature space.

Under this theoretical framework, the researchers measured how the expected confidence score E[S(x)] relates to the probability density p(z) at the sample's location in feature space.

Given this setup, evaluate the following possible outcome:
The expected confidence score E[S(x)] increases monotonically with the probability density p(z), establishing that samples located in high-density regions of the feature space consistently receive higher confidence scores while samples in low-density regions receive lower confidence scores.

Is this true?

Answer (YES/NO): YES